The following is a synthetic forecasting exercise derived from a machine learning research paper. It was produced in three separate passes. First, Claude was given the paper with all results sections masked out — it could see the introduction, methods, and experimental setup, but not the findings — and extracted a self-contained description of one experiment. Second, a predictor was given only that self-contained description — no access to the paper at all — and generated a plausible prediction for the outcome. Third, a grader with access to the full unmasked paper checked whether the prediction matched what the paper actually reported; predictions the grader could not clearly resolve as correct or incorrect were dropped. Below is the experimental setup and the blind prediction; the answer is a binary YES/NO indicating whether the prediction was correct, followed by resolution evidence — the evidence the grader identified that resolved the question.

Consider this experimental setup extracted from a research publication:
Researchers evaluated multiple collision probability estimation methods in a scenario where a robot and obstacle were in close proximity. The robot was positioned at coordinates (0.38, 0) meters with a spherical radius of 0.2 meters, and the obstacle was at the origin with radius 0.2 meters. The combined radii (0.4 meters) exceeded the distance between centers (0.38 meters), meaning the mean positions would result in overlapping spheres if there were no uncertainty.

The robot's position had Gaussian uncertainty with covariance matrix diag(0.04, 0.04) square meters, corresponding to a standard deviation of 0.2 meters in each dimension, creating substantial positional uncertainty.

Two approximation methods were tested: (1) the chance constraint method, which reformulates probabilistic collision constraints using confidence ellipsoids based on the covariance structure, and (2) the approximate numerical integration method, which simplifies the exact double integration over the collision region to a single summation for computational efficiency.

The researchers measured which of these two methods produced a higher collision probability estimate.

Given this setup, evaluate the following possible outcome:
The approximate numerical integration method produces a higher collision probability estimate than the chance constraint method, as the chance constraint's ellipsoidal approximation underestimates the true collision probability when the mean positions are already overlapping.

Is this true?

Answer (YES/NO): NO